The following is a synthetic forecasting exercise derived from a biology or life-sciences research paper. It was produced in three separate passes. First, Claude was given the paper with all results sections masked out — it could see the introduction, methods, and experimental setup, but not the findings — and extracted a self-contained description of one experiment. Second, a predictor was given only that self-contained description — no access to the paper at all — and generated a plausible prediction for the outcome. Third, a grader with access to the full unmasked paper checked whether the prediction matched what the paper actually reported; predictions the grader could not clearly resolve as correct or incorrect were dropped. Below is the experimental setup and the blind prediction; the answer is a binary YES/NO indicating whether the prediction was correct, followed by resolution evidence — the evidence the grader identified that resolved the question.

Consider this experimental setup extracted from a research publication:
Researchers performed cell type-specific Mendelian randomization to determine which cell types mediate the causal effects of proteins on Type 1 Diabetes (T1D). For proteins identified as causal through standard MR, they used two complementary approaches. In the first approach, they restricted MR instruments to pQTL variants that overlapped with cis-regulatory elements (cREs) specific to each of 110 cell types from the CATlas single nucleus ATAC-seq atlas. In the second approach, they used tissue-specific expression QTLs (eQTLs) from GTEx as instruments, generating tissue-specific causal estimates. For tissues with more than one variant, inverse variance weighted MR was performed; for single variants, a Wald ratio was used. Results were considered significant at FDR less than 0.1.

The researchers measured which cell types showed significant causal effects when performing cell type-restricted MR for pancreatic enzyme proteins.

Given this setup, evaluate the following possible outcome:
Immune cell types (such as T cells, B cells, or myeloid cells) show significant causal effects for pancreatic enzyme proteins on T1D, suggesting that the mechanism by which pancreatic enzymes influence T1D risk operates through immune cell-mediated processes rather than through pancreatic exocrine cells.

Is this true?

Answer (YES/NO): NO